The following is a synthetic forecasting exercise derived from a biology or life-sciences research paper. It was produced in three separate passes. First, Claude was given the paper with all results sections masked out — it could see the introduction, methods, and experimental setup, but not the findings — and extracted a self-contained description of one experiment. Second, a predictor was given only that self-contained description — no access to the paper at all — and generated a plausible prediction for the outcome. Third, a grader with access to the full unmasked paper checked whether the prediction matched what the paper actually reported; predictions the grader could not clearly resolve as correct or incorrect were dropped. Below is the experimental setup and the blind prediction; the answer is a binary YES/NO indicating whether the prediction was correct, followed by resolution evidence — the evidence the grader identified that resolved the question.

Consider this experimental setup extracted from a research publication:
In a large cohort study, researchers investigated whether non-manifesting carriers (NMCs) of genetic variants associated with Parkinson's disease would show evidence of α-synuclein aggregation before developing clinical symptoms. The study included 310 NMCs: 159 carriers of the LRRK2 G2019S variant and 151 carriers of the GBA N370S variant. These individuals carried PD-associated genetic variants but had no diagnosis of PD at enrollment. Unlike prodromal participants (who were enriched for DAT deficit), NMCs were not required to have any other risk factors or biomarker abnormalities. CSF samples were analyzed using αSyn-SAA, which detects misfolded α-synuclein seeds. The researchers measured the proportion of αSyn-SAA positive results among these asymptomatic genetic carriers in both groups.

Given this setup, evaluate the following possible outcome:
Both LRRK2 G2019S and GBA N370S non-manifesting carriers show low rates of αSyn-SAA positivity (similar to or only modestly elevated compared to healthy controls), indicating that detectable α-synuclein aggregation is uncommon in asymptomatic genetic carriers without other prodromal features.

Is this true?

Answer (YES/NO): YES